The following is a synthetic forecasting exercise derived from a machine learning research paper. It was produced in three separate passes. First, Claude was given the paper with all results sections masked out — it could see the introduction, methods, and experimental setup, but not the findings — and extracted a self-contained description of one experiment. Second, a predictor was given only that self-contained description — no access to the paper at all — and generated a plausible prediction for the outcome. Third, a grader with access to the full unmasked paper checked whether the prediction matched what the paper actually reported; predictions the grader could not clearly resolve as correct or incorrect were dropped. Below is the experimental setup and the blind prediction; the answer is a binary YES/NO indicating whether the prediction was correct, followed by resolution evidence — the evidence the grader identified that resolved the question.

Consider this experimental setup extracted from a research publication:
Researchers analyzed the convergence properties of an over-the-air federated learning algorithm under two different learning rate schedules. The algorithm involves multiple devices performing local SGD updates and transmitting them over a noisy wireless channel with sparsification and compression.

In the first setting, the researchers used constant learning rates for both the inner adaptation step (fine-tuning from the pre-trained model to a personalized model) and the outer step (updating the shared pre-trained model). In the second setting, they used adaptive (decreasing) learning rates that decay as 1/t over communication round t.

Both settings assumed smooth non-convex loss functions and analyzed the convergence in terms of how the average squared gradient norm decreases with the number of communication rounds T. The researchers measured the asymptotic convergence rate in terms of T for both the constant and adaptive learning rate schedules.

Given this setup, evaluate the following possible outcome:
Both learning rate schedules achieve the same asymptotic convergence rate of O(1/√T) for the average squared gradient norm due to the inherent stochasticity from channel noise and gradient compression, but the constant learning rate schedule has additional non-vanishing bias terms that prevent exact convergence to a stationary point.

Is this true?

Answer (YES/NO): NO